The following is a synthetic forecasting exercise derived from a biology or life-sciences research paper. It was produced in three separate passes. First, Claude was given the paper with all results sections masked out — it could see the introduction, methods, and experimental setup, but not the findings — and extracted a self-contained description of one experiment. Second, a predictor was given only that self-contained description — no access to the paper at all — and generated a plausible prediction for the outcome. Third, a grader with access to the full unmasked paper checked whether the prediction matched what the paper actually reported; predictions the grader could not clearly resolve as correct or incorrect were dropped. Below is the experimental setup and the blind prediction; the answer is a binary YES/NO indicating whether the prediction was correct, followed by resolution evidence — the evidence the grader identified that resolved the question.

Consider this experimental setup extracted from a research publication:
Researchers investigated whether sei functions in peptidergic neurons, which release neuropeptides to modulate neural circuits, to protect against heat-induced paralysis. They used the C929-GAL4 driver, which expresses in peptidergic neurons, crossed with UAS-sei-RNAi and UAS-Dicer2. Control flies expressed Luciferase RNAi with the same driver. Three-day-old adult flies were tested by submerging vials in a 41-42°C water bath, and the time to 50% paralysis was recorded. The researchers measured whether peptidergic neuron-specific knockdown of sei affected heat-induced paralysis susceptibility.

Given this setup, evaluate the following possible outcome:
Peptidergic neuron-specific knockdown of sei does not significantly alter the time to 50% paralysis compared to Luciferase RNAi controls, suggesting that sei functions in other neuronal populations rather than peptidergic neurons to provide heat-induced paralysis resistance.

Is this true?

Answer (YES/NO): YES